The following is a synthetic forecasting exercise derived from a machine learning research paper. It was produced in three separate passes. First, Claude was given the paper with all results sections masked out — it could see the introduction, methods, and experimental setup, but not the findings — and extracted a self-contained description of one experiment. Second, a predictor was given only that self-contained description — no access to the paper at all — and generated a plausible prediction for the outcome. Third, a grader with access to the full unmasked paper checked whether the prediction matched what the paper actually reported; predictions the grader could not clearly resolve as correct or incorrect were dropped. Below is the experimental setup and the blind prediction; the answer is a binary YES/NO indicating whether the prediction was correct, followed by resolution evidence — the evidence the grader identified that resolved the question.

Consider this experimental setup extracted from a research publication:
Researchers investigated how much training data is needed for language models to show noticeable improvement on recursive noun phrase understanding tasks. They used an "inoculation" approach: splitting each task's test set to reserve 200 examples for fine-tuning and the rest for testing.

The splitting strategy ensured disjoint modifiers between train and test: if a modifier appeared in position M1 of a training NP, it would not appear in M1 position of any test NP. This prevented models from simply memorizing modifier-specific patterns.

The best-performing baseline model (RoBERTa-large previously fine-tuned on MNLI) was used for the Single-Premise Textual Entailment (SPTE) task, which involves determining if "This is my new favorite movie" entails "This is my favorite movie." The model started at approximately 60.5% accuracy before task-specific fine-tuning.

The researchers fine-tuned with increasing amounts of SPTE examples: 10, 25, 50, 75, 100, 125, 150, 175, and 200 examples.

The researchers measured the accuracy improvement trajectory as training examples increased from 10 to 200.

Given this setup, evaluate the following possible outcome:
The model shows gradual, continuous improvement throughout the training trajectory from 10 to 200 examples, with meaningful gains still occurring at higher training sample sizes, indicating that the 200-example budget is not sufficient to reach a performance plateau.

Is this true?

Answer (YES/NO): NO